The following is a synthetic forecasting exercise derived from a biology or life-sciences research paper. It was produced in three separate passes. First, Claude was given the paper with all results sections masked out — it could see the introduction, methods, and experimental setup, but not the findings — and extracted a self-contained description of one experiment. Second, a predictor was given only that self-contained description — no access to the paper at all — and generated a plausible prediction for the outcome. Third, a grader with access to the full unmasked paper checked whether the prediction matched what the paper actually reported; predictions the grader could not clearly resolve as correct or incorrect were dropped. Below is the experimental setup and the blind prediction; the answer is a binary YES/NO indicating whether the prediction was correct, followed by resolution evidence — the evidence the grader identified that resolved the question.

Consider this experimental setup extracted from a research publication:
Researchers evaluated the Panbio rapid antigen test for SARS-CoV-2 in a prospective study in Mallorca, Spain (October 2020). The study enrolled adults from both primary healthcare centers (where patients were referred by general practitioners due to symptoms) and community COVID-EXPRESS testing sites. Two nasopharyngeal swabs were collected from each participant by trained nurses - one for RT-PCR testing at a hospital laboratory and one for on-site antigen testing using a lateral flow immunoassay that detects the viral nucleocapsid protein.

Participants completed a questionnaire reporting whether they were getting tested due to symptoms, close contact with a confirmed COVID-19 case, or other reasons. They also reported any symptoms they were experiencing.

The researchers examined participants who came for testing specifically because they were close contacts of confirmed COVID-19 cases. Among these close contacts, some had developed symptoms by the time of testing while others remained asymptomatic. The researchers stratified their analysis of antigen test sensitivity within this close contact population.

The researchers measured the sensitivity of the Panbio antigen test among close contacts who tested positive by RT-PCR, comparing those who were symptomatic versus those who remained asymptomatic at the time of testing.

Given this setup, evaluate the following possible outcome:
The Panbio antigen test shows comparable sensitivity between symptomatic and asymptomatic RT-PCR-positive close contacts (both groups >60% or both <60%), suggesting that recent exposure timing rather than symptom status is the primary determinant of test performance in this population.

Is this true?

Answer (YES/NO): YES